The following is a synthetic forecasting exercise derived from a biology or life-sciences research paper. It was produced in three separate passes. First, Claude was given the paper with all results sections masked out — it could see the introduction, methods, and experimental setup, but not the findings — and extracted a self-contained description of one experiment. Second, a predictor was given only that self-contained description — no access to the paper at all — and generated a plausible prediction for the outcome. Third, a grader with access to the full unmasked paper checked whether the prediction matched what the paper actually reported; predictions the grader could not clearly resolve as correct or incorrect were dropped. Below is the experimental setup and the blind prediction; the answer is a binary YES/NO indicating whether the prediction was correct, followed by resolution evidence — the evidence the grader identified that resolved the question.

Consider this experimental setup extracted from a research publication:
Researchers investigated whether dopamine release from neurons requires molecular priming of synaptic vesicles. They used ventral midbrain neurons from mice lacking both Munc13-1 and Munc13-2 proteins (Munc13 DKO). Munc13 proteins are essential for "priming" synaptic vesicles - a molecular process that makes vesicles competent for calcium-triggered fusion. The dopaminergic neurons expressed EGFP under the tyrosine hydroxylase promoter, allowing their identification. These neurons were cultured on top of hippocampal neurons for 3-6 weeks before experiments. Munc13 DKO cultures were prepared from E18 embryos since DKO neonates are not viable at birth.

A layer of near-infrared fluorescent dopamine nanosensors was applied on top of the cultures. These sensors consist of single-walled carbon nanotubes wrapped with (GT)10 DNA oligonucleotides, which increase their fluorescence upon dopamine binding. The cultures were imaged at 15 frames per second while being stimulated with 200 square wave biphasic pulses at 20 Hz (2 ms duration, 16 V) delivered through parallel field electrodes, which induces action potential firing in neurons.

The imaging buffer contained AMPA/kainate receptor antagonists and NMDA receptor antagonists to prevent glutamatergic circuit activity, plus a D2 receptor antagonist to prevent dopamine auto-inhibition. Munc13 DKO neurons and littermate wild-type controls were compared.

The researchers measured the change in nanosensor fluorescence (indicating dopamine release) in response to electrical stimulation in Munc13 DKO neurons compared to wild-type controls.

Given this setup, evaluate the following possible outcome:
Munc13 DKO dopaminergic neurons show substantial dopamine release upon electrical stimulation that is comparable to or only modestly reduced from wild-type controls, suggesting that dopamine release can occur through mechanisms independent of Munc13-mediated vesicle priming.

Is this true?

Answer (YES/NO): NO